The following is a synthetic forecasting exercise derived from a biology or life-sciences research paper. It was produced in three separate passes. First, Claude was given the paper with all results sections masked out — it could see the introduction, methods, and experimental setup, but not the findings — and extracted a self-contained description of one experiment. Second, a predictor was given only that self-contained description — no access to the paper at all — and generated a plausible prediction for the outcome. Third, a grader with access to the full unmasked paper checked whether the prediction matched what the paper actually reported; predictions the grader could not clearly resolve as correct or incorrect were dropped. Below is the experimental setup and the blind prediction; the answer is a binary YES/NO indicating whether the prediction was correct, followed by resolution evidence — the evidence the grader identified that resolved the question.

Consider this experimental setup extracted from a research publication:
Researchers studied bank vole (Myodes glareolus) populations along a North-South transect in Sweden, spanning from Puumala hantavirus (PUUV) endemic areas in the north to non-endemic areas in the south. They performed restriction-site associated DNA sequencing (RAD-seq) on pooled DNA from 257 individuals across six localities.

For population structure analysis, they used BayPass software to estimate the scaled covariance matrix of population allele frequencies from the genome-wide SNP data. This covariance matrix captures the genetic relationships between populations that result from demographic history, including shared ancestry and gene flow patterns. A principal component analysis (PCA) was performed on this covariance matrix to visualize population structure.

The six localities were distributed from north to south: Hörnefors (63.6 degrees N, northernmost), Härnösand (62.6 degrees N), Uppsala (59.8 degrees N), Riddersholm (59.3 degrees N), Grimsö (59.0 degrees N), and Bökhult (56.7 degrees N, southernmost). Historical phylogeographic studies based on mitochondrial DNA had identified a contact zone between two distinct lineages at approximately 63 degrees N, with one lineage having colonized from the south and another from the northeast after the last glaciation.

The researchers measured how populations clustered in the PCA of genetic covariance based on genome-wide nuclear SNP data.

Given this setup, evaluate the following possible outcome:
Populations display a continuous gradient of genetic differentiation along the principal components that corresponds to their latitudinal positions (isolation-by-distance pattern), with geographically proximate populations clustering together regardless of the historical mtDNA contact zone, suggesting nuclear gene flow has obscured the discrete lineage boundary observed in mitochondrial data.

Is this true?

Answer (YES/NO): NO